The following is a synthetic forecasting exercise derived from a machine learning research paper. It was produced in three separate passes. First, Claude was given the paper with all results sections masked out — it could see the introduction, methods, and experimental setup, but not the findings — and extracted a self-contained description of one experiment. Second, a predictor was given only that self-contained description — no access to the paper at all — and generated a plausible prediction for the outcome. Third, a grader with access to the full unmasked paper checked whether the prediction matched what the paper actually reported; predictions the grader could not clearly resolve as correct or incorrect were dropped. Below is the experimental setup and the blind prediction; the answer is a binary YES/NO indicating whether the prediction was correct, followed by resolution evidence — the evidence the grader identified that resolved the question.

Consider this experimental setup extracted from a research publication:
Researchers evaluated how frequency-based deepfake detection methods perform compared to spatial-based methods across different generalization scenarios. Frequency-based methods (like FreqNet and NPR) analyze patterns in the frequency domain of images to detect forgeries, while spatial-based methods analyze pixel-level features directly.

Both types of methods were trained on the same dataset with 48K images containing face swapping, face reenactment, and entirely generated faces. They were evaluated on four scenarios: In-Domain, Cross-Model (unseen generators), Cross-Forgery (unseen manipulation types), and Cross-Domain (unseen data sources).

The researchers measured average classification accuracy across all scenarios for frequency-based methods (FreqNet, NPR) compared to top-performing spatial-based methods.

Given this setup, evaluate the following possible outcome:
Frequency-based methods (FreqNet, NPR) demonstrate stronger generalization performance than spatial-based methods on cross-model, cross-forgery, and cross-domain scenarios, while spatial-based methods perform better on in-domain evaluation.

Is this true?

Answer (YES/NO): NO